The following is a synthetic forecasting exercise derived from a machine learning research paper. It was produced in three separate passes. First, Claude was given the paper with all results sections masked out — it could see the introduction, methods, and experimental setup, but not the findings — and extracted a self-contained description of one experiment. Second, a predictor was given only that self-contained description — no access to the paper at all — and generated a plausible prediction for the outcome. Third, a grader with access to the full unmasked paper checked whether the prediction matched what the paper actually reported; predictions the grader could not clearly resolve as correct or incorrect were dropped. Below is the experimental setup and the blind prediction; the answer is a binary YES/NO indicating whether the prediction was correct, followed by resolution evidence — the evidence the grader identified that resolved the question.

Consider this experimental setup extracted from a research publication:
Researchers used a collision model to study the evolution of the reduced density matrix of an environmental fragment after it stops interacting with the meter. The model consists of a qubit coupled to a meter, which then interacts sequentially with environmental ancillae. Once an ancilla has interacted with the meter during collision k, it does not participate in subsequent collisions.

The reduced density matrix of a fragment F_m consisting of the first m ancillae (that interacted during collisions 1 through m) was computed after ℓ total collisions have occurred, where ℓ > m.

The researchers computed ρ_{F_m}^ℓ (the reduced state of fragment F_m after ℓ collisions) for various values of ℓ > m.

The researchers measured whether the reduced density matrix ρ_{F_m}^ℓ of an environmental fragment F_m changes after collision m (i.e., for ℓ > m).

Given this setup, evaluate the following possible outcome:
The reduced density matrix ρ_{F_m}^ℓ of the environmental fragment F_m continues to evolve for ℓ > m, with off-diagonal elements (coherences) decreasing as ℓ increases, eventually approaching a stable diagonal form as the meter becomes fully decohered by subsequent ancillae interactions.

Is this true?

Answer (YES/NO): NO